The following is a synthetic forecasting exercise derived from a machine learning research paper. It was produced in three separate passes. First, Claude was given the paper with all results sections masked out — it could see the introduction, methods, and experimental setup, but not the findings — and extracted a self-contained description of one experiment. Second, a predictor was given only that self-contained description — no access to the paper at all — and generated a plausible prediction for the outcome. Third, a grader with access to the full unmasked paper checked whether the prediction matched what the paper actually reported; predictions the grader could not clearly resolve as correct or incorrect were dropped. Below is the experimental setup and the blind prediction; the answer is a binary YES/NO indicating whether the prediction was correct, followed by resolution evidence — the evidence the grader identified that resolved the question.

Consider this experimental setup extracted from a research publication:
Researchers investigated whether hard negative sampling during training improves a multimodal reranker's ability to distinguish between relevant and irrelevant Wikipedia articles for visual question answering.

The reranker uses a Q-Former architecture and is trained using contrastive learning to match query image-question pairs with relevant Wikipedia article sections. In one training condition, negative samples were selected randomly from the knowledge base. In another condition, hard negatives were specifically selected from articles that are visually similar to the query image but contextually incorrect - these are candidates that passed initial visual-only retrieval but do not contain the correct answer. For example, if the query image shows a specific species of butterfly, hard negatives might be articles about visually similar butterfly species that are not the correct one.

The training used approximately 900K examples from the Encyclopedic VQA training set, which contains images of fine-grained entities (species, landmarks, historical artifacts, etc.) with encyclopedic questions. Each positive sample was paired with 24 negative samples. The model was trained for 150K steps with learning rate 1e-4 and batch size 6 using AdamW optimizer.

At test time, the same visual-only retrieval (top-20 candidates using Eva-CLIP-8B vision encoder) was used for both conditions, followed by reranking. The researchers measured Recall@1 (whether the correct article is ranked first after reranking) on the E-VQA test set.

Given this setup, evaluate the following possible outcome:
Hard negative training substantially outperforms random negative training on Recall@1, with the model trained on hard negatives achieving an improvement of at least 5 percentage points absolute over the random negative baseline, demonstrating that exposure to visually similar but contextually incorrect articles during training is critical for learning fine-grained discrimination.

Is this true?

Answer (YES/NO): YES